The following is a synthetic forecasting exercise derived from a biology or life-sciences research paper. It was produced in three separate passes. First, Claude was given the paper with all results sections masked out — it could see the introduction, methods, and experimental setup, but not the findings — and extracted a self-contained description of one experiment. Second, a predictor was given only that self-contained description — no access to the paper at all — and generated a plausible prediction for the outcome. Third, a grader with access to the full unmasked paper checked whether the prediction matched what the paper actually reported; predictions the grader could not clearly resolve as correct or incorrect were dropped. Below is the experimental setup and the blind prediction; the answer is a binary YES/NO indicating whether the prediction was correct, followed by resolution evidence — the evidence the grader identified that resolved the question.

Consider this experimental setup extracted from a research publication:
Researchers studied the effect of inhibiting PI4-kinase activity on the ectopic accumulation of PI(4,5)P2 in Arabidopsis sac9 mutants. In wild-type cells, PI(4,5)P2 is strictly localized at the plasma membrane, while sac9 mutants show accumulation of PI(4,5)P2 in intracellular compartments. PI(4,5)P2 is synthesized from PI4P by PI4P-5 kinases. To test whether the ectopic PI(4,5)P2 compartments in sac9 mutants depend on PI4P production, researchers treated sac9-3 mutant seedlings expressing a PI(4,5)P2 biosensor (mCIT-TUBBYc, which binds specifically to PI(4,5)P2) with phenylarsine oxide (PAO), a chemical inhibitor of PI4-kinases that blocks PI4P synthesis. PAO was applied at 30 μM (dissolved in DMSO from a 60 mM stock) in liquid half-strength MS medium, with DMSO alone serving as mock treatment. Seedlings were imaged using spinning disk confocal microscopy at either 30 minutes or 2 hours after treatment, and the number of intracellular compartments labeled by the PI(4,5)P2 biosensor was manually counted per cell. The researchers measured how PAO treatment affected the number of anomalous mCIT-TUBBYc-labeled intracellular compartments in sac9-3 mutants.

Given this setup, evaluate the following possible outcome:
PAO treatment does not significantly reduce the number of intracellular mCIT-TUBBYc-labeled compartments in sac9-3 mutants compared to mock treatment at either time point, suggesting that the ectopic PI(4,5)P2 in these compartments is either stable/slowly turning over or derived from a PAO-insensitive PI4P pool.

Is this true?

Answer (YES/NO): NO